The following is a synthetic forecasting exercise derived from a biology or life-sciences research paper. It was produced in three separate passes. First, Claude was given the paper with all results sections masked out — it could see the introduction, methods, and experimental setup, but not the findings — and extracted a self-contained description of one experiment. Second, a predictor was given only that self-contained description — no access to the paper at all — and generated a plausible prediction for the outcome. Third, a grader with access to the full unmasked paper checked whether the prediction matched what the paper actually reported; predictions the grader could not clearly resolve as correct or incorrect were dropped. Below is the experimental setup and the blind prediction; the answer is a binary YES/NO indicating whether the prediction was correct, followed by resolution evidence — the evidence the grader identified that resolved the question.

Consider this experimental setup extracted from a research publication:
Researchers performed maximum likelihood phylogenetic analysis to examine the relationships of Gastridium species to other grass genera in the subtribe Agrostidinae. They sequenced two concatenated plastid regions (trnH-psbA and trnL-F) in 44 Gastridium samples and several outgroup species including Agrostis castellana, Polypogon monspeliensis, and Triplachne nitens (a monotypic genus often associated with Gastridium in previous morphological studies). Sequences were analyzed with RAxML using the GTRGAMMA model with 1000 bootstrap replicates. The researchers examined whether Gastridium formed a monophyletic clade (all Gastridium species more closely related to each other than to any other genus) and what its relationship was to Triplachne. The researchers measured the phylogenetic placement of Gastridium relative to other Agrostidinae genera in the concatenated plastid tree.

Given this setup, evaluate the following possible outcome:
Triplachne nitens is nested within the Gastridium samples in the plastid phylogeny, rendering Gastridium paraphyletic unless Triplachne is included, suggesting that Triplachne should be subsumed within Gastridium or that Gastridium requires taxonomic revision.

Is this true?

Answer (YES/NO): NO